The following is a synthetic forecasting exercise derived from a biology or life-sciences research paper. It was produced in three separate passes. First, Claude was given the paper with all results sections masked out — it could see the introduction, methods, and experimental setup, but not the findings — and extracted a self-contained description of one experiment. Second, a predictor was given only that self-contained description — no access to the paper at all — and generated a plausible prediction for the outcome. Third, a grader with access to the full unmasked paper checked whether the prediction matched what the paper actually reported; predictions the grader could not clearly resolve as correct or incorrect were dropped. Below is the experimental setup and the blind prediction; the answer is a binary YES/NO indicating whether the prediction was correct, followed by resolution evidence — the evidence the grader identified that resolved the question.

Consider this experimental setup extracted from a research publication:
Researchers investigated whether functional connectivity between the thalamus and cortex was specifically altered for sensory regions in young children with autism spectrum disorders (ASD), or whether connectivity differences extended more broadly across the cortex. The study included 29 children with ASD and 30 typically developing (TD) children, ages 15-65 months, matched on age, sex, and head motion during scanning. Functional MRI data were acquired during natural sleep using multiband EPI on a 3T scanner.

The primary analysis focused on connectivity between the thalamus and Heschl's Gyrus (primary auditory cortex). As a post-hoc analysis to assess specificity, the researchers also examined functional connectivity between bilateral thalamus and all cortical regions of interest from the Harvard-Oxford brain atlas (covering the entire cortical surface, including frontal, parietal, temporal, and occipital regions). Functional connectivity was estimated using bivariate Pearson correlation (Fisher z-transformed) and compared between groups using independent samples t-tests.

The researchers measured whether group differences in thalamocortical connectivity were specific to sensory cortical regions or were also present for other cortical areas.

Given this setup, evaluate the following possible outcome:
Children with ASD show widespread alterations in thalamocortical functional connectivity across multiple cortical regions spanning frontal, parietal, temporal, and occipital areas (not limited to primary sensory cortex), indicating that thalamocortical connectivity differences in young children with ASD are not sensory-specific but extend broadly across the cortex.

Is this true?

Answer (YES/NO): NO